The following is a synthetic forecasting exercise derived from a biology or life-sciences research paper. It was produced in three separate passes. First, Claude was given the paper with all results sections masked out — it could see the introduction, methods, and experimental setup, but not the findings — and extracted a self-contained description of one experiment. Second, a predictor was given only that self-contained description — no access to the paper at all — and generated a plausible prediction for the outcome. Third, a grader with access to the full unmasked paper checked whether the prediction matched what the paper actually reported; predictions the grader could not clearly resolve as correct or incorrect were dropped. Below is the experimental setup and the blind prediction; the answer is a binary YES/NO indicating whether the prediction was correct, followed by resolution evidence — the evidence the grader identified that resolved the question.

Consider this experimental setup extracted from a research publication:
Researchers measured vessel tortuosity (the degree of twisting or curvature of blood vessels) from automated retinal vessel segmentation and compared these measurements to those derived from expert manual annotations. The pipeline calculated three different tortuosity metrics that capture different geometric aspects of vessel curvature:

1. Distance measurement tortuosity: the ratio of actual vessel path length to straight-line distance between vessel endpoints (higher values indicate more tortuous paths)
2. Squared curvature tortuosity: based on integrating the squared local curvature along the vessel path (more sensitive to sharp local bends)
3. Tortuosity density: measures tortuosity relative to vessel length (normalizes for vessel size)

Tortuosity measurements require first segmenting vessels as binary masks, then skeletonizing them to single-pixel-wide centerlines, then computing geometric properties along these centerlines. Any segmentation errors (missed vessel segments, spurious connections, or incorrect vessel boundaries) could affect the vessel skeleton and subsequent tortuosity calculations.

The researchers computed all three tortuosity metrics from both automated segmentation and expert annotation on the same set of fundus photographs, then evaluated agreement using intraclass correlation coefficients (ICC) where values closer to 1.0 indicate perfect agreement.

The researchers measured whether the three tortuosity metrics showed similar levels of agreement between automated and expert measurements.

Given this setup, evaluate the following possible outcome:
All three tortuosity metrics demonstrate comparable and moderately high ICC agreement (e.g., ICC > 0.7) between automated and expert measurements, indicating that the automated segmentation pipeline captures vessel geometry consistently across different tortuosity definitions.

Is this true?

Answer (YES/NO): YES